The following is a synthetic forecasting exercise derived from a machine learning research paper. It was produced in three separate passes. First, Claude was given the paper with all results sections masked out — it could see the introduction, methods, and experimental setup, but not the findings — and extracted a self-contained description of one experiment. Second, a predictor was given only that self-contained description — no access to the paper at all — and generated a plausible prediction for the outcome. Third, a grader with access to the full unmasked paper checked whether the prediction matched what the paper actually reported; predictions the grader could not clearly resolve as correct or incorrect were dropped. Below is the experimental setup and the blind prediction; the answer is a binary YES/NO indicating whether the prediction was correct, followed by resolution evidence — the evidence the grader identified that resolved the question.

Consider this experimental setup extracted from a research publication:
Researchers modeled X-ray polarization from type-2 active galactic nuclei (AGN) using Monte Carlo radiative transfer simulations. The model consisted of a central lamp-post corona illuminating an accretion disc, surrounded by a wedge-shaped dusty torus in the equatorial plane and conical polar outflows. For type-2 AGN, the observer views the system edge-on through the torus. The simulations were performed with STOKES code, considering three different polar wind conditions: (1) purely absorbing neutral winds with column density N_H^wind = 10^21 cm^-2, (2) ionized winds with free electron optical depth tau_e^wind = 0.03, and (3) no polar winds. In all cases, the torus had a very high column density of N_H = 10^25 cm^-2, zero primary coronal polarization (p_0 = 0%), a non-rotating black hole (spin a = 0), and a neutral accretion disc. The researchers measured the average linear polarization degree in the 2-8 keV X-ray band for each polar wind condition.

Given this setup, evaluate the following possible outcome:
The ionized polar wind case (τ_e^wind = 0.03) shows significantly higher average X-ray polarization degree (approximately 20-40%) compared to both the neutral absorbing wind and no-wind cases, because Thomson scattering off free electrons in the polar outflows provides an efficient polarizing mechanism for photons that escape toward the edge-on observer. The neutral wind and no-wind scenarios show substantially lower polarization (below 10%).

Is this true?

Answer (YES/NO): NO